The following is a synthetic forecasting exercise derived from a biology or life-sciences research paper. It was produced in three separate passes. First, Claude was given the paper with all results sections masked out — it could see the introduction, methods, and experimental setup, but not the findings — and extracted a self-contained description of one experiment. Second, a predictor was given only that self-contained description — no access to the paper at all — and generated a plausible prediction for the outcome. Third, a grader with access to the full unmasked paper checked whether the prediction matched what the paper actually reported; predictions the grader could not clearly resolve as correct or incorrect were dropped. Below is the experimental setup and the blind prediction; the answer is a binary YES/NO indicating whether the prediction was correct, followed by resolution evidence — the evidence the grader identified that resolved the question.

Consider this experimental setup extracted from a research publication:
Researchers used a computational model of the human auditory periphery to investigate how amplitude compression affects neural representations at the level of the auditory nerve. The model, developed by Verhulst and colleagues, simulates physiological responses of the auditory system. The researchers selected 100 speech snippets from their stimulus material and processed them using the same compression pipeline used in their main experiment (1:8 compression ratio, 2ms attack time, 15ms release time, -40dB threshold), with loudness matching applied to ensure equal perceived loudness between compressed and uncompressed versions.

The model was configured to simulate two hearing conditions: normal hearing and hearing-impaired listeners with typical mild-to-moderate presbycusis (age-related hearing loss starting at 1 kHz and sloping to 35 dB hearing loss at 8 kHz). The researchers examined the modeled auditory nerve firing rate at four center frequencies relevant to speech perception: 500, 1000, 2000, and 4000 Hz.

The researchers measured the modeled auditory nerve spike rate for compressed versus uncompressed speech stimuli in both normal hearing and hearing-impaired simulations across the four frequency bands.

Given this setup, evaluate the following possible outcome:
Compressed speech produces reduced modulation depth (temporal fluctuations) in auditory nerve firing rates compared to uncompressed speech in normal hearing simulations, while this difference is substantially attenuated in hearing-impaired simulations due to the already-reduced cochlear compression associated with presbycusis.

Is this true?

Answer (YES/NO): NO